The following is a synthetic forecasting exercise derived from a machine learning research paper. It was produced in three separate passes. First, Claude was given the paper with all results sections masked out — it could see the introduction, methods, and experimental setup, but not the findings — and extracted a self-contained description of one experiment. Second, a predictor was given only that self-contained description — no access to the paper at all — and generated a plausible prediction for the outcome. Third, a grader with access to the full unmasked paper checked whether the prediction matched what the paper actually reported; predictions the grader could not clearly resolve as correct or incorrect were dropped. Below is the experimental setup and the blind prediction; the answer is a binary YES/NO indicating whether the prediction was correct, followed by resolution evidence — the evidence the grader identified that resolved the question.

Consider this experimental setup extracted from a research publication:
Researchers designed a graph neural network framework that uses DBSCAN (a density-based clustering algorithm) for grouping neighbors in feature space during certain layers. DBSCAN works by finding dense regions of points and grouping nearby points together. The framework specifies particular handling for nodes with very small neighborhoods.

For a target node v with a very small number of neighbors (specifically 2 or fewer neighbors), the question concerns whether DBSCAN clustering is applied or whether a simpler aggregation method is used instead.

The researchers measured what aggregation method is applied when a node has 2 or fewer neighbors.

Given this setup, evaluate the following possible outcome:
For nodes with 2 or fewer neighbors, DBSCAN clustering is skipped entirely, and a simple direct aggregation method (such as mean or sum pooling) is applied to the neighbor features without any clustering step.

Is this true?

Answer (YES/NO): YES